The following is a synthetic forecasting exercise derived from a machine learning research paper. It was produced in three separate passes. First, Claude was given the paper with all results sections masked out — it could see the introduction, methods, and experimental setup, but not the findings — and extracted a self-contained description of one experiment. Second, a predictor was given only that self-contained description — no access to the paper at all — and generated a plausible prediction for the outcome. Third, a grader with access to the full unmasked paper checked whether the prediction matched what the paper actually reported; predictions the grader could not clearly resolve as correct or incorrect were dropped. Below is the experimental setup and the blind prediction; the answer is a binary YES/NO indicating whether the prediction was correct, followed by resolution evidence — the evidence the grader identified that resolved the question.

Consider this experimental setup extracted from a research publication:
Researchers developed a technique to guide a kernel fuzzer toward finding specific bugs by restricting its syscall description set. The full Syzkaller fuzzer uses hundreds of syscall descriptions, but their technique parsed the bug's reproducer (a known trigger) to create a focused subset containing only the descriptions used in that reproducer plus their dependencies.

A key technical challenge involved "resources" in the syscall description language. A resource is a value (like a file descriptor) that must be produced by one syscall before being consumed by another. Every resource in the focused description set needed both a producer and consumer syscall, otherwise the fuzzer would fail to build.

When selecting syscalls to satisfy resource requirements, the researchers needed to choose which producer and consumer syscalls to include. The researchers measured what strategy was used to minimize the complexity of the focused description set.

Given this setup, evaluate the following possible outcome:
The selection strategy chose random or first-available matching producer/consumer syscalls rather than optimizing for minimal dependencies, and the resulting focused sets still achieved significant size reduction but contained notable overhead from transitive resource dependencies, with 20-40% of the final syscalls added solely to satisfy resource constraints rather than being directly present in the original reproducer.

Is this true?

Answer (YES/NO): NO